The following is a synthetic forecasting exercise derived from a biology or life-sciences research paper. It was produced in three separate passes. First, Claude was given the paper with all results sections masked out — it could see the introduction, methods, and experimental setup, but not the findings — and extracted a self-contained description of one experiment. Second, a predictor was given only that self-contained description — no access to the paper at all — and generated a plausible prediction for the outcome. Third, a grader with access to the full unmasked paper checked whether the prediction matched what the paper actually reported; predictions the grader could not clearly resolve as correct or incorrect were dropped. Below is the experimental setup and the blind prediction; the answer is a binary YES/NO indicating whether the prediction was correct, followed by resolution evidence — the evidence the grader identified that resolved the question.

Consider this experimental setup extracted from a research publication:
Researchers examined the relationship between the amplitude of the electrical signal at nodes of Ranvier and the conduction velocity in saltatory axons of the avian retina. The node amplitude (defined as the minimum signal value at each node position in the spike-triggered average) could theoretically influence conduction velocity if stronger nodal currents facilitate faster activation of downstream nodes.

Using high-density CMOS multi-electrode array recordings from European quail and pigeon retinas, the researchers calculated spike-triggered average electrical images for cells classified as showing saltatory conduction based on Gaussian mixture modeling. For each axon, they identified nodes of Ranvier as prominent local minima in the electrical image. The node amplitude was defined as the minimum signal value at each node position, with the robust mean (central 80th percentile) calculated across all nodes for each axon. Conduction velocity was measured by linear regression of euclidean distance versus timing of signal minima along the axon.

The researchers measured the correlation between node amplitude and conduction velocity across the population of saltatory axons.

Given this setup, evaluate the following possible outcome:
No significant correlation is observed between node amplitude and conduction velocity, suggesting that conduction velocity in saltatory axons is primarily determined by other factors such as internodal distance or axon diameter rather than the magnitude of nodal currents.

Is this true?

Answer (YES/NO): NO